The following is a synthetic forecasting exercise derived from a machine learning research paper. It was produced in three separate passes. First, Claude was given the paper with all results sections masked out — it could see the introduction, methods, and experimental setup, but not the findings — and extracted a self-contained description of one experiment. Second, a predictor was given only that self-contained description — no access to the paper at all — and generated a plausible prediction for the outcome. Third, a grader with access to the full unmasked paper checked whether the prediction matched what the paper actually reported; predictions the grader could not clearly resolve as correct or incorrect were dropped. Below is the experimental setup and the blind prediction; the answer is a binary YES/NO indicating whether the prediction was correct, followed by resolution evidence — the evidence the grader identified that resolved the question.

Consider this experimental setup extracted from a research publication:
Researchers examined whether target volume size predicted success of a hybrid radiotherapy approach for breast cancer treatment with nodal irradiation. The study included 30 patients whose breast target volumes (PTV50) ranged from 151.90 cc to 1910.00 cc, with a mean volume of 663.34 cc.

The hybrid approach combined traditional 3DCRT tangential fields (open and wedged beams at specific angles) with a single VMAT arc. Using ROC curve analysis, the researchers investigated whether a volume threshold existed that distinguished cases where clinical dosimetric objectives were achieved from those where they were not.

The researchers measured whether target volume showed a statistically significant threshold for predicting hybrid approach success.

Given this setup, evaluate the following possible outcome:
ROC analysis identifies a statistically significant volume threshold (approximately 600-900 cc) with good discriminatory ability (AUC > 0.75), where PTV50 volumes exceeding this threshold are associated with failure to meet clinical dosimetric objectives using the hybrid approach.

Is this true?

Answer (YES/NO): NO